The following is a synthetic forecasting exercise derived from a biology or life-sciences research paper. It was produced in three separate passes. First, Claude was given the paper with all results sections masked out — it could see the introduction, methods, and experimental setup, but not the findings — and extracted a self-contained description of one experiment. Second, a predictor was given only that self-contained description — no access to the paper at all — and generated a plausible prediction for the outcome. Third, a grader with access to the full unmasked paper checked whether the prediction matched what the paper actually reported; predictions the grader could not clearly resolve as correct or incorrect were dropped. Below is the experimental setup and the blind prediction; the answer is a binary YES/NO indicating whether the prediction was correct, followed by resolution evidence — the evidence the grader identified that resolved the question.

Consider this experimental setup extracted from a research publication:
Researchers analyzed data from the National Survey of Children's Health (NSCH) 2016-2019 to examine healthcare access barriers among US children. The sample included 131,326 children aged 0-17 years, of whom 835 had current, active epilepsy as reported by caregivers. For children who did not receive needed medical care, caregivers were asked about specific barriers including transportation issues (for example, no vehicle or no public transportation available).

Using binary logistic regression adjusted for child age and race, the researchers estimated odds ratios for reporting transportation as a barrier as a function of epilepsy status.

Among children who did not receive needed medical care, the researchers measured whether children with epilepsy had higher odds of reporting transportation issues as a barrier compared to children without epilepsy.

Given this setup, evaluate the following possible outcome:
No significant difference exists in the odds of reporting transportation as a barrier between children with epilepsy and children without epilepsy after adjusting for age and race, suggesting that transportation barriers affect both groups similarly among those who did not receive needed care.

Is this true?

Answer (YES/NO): NO